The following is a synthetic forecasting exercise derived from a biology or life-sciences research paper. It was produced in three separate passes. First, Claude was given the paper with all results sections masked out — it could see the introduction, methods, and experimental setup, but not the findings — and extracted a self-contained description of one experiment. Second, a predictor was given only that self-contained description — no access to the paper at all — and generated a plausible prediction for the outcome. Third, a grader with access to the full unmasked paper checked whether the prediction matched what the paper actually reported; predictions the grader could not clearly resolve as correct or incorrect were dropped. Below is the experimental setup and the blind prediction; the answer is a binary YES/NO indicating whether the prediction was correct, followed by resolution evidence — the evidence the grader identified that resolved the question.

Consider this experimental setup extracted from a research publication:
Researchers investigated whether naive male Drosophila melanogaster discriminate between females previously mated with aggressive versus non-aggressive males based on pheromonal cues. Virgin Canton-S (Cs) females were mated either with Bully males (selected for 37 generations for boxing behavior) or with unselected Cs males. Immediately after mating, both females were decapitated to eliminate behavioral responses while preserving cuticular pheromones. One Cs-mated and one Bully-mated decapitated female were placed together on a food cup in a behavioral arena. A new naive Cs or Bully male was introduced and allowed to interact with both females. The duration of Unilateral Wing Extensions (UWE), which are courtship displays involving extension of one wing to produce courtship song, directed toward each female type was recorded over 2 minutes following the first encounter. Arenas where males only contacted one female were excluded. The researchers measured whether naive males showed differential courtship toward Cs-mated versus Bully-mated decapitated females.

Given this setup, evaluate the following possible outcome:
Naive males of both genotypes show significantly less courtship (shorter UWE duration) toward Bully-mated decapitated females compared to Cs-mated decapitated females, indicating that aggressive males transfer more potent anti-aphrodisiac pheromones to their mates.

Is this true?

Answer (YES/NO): NO